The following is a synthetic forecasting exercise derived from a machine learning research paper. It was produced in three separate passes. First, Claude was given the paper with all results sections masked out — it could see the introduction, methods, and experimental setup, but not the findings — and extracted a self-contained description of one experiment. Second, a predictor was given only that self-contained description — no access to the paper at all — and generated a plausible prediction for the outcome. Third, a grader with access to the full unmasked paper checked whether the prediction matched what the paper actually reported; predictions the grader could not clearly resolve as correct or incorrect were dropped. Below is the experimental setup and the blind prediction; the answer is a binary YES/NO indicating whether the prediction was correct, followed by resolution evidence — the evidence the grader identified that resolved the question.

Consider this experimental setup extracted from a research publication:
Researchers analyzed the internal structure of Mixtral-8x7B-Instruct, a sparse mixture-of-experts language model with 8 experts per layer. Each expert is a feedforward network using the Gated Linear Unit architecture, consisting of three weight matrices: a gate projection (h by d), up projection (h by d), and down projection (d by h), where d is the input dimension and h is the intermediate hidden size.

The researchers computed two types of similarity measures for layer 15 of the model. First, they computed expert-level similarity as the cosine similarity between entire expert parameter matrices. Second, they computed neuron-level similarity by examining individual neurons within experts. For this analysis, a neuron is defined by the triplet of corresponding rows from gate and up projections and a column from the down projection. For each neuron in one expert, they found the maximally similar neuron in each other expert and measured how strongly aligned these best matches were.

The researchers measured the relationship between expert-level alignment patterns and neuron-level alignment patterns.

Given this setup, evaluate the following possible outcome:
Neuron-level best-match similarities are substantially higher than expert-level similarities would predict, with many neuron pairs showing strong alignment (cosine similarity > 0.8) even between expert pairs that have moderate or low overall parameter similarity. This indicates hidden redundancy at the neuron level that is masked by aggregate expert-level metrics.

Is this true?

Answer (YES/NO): NO